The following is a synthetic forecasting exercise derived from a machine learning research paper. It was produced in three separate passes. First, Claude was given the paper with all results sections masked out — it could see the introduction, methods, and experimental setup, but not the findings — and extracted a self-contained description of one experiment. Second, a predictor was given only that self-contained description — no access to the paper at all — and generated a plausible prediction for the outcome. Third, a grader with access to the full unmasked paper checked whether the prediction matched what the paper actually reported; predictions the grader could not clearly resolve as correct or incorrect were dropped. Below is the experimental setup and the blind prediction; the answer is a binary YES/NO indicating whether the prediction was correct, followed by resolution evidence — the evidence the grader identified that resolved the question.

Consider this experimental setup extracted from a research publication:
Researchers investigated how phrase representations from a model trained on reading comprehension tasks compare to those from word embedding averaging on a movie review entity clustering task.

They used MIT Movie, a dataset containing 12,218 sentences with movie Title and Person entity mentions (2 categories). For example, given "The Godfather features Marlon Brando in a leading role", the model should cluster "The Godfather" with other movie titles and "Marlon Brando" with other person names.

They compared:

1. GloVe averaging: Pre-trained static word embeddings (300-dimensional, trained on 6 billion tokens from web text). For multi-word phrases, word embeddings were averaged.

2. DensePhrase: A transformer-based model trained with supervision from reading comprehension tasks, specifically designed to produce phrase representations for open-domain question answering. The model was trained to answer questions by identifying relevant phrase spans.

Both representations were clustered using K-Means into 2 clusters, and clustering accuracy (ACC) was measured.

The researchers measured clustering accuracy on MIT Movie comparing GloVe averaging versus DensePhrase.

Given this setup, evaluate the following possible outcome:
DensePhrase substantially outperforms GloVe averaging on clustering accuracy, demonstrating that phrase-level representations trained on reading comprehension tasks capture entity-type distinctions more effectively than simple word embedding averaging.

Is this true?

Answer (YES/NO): NO